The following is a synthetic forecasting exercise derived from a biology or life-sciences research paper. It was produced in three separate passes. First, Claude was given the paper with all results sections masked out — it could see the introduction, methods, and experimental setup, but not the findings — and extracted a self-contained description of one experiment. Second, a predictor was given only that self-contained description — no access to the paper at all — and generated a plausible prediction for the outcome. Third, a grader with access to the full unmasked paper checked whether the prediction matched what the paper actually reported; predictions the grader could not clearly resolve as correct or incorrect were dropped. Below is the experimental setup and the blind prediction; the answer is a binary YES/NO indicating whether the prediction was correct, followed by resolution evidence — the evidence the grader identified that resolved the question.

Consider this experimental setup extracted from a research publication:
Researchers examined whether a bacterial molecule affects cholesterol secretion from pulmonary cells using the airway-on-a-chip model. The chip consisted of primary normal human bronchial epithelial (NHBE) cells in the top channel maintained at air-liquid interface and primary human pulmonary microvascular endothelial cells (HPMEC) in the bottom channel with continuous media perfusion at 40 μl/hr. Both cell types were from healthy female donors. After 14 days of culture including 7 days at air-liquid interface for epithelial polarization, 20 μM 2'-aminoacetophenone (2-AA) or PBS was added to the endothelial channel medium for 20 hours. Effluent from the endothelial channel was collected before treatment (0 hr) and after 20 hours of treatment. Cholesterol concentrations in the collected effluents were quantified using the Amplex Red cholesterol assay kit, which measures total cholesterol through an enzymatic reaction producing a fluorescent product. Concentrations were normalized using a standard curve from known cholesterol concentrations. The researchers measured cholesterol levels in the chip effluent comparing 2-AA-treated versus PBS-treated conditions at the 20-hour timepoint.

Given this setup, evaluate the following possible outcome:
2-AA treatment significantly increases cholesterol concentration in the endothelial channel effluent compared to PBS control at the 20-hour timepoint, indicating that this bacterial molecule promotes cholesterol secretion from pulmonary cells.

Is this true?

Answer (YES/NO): YES